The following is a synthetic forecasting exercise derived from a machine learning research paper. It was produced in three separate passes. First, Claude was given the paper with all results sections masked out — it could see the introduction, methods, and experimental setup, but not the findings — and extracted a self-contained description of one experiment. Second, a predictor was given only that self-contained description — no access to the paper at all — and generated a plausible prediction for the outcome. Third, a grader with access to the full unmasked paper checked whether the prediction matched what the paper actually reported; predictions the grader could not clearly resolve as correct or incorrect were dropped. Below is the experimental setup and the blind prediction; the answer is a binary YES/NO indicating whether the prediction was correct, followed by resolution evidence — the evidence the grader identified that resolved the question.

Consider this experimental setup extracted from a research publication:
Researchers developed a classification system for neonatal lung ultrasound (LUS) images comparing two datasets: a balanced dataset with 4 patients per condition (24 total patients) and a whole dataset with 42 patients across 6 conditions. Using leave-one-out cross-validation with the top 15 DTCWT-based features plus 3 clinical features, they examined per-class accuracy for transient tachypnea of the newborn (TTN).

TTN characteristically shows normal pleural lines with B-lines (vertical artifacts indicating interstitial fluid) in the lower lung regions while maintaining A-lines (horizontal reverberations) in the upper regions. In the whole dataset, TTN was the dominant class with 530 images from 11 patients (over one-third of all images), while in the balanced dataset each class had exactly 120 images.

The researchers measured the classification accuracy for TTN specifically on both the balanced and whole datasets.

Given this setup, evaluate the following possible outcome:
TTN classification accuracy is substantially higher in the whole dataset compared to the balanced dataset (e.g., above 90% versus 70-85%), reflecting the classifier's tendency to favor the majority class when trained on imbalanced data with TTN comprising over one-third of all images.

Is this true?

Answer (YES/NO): NO